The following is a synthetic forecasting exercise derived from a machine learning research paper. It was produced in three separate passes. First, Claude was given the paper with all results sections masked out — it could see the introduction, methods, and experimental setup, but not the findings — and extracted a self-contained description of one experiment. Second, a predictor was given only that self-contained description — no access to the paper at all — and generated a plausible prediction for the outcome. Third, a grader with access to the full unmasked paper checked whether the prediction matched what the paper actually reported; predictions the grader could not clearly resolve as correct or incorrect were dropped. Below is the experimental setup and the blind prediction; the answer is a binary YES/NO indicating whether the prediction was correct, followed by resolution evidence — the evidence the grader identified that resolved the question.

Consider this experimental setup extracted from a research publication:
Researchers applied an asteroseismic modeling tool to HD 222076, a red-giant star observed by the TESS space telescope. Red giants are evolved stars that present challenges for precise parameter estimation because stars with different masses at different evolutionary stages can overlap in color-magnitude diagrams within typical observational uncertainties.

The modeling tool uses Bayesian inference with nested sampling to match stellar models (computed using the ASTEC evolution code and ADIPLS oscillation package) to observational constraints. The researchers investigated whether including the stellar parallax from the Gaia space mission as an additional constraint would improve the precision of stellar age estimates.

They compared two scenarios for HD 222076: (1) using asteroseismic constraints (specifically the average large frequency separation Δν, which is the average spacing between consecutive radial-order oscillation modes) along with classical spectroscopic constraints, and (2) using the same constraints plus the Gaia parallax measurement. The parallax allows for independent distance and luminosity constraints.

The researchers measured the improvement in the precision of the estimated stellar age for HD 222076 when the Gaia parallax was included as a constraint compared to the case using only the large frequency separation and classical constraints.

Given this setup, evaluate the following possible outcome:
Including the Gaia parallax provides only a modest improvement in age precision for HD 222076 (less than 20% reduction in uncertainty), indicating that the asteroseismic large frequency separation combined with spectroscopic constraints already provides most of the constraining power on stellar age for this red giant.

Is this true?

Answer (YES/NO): YES